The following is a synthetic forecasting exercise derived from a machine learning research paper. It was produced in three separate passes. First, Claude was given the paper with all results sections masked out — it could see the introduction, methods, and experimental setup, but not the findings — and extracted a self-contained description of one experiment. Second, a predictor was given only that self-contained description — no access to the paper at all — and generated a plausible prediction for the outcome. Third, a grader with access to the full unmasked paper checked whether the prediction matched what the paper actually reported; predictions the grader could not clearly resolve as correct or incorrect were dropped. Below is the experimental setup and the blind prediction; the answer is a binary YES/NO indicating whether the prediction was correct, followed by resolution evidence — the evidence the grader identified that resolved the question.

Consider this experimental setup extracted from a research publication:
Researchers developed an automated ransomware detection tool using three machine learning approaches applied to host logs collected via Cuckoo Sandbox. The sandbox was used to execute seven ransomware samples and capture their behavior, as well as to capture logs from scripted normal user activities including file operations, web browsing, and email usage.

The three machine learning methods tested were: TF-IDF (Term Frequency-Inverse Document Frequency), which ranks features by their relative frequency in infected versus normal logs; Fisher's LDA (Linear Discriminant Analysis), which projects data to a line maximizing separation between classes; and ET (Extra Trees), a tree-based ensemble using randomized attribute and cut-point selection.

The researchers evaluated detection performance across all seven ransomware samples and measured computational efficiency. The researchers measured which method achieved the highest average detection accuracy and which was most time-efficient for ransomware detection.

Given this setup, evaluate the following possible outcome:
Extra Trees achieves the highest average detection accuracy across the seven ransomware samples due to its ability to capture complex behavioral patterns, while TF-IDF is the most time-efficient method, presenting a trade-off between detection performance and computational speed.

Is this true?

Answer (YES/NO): NO